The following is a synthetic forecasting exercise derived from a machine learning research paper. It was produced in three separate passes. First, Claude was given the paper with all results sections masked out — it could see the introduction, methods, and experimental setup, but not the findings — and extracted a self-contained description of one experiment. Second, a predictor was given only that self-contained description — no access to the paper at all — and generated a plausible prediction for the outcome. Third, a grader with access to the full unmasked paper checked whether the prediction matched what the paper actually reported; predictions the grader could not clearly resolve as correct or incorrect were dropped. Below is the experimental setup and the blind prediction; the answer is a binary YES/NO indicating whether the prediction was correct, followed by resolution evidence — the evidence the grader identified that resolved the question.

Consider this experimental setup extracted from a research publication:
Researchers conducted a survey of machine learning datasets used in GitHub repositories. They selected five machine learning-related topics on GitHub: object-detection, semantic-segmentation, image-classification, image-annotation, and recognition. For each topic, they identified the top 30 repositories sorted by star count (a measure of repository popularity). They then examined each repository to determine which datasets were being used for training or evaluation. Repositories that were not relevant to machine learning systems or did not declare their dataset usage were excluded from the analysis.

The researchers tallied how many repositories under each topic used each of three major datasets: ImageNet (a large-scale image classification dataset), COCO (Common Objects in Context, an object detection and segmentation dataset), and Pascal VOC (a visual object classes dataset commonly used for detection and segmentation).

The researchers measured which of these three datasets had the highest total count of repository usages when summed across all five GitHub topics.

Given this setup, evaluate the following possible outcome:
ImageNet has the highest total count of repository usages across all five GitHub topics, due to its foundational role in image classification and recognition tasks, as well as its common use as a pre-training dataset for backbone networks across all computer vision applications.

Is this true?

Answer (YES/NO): NO